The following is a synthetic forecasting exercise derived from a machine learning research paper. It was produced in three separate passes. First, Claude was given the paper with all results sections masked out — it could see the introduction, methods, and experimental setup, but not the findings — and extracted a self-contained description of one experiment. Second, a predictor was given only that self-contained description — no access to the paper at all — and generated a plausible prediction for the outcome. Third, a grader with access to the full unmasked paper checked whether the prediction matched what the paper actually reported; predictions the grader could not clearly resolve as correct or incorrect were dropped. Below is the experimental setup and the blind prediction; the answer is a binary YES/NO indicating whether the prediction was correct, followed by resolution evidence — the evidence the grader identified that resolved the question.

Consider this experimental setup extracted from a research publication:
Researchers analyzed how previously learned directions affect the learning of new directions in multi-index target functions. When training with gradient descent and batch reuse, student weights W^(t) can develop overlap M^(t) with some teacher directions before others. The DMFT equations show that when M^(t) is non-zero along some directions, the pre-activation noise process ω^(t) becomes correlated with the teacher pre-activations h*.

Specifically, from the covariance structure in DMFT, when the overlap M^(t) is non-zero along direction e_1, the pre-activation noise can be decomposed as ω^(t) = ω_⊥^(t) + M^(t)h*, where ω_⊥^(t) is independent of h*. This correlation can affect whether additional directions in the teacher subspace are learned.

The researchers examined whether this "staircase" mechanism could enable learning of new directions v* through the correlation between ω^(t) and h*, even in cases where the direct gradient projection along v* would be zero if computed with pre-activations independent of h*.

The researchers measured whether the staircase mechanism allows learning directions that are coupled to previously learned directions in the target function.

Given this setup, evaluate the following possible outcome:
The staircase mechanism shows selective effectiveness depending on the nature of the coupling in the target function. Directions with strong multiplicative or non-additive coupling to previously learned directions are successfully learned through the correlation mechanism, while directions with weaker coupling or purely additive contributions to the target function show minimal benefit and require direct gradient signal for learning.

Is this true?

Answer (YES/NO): NO